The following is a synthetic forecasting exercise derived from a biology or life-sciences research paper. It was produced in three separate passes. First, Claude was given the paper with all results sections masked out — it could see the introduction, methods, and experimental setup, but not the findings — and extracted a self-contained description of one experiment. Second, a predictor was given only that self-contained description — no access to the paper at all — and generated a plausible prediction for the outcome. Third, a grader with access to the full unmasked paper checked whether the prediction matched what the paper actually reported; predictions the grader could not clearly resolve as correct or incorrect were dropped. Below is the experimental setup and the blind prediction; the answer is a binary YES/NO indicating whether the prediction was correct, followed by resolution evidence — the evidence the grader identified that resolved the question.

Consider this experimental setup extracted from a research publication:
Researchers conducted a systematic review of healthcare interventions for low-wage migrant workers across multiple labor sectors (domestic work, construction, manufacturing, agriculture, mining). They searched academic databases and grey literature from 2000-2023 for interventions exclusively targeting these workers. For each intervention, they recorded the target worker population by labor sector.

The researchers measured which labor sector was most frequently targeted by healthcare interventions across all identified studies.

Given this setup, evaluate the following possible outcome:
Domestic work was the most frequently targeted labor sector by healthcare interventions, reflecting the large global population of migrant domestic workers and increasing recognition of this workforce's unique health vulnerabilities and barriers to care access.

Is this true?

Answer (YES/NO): NO